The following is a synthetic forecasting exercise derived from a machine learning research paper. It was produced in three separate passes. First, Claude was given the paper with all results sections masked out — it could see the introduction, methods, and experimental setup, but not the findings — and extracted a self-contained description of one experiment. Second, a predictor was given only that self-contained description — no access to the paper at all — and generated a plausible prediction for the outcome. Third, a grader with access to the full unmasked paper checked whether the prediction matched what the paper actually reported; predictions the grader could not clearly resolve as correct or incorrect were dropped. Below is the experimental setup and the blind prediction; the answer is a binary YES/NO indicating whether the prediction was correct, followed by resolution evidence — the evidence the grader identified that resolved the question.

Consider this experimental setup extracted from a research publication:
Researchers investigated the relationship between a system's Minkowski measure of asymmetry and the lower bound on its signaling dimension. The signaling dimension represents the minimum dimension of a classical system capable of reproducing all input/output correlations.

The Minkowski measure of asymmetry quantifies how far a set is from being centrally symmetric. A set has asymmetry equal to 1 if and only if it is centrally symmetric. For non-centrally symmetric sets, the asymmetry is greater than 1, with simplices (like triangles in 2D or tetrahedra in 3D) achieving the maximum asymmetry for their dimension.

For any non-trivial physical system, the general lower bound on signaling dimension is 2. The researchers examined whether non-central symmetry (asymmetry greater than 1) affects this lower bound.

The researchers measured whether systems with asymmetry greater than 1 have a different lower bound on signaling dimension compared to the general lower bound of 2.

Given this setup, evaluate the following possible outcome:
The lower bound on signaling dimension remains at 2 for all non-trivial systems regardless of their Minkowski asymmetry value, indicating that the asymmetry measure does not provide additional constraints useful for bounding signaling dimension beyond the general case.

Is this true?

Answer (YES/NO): NO